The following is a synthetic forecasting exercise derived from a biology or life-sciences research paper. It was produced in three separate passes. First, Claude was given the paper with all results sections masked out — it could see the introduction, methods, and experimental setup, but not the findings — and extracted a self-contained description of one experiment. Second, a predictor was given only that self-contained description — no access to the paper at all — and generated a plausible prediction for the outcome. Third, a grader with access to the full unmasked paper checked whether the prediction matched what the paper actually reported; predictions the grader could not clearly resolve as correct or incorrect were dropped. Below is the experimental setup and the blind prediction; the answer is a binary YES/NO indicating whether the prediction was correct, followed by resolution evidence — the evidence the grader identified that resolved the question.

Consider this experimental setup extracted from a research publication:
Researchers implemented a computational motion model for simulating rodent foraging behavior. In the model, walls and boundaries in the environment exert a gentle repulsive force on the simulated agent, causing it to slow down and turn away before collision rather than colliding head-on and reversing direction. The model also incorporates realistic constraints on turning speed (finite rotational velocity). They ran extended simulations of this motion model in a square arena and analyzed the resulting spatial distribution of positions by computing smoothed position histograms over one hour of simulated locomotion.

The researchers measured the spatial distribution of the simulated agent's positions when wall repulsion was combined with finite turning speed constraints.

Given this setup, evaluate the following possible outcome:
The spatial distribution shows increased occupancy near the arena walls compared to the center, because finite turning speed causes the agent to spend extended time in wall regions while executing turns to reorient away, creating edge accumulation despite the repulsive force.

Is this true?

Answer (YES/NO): YES